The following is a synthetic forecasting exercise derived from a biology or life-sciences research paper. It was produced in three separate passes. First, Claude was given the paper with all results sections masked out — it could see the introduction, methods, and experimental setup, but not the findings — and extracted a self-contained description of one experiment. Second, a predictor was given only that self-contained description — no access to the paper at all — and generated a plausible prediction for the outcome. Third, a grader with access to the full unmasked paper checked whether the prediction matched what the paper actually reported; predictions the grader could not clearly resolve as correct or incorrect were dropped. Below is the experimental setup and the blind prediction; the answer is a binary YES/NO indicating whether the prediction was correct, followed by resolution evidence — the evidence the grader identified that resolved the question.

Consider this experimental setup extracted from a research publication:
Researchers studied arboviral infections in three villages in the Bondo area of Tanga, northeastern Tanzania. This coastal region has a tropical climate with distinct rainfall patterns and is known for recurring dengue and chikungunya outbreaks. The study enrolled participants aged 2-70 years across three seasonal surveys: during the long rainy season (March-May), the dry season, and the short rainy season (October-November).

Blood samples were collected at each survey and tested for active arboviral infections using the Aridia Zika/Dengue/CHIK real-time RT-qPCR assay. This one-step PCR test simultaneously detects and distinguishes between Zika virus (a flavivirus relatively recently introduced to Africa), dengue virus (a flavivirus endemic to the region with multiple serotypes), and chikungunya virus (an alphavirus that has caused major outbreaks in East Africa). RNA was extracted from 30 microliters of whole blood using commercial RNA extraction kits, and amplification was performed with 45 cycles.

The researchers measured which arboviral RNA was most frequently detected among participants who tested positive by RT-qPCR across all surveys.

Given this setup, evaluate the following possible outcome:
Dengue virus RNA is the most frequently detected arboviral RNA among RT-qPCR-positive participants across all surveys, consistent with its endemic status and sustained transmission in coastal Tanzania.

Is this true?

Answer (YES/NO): NO